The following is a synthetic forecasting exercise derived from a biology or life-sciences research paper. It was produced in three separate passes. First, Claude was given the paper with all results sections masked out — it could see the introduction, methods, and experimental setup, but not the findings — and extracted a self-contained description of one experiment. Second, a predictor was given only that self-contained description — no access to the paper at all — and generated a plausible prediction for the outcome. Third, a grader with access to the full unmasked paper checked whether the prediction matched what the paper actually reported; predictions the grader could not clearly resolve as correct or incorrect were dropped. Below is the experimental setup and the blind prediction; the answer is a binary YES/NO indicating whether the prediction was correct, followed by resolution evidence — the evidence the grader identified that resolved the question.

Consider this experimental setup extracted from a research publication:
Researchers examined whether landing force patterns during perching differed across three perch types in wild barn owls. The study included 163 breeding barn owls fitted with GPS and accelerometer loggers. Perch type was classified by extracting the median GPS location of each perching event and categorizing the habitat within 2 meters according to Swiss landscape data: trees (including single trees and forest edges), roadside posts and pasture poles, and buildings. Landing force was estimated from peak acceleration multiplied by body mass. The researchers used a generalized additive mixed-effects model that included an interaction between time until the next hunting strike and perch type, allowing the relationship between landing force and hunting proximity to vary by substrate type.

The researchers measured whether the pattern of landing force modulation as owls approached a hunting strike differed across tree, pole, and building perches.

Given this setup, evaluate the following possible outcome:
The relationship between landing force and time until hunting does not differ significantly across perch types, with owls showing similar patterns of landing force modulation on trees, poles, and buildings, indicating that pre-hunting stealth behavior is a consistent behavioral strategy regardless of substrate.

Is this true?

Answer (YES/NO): NO